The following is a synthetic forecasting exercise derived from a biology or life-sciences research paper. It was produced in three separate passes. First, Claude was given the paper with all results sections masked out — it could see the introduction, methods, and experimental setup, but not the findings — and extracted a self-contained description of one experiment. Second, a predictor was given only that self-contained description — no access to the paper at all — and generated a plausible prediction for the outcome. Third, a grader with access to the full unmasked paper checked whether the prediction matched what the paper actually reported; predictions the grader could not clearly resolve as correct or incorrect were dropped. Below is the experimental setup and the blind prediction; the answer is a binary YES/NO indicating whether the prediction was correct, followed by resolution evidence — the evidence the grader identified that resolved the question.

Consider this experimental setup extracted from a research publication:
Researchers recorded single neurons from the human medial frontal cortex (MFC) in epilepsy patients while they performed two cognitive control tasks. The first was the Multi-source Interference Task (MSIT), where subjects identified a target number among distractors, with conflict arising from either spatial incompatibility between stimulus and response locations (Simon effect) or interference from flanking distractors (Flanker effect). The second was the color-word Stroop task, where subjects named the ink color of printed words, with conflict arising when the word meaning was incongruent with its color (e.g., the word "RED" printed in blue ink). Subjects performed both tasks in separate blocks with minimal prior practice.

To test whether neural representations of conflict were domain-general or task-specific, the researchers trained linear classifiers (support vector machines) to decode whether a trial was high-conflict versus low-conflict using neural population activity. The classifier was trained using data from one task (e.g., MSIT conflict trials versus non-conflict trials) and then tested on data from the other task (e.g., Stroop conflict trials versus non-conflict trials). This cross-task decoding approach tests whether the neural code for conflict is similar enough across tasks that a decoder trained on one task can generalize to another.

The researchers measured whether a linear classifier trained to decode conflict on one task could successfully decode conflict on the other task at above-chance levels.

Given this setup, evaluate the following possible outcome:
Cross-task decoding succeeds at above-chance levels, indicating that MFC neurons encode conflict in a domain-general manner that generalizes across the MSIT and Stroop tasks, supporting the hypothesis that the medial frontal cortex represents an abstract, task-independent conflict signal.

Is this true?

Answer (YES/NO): YES